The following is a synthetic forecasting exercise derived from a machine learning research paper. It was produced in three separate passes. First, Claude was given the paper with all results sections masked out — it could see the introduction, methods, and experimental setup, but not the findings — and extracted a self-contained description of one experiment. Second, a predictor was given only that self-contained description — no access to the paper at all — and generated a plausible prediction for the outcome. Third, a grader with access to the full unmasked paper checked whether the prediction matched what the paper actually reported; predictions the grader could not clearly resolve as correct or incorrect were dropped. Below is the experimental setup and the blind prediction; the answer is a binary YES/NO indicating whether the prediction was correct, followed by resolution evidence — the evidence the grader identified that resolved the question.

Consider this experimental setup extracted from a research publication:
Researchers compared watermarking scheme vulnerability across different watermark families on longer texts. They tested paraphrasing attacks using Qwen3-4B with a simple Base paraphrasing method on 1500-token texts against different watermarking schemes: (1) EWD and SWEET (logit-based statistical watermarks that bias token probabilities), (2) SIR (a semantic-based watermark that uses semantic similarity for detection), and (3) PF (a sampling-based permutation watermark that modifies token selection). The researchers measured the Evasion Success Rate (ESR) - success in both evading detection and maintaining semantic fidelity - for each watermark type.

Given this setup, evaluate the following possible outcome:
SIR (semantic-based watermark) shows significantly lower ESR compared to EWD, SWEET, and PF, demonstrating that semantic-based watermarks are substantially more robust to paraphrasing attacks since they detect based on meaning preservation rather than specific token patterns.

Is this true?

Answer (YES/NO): NO